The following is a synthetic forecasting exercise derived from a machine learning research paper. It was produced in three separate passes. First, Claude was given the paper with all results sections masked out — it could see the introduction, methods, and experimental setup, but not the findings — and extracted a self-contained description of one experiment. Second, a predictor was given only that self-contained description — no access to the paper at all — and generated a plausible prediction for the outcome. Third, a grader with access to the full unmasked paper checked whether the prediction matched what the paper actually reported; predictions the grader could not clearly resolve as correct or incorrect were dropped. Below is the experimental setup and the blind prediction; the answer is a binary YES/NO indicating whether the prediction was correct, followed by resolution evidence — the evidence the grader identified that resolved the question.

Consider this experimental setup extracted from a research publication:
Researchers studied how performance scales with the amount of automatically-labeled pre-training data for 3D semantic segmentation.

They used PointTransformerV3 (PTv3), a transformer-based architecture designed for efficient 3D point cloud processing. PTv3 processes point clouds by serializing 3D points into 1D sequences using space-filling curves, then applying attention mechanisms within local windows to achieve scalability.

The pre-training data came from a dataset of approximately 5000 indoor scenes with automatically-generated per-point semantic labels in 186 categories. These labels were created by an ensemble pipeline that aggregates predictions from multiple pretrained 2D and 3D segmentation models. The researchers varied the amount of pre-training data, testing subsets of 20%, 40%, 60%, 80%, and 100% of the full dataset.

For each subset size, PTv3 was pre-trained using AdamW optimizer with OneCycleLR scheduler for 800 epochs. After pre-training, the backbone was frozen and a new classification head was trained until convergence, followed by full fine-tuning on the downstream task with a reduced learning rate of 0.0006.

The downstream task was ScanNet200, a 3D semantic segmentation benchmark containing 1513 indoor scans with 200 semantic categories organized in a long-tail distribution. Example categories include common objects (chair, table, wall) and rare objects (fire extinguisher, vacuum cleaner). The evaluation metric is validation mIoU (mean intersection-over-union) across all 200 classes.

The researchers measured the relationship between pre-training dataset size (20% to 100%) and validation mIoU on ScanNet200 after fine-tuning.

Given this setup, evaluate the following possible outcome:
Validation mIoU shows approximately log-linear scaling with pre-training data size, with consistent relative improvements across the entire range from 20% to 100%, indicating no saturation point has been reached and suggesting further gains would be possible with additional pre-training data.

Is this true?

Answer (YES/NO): YES